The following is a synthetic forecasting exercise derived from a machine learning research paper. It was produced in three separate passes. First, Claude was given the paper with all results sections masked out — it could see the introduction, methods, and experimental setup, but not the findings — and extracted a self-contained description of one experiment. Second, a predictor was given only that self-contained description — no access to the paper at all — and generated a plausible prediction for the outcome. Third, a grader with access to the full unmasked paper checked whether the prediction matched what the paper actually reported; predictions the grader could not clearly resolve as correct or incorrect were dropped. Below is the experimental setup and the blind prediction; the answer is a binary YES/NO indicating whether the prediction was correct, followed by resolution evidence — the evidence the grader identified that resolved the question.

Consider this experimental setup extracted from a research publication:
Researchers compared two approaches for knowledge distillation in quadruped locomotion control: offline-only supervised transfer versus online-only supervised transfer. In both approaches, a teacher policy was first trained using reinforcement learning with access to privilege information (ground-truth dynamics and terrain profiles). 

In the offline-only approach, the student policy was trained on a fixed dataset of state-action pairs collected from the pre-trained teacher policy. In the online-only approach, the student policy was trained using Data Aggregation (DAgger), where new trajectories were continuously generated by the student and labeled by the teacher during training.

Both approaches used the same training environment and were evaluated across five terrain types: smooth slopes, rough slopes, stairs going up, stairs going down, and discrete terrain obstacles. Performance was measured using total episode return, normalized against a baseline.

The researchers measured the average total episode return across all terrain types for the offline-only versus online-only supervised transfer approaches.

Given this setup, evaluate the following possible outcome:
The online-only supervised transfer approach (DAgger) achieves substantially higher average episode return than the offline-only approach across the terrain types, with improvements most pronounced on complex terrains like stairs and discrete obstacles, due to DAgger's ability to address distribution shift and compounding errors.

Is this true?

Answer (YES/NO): YES